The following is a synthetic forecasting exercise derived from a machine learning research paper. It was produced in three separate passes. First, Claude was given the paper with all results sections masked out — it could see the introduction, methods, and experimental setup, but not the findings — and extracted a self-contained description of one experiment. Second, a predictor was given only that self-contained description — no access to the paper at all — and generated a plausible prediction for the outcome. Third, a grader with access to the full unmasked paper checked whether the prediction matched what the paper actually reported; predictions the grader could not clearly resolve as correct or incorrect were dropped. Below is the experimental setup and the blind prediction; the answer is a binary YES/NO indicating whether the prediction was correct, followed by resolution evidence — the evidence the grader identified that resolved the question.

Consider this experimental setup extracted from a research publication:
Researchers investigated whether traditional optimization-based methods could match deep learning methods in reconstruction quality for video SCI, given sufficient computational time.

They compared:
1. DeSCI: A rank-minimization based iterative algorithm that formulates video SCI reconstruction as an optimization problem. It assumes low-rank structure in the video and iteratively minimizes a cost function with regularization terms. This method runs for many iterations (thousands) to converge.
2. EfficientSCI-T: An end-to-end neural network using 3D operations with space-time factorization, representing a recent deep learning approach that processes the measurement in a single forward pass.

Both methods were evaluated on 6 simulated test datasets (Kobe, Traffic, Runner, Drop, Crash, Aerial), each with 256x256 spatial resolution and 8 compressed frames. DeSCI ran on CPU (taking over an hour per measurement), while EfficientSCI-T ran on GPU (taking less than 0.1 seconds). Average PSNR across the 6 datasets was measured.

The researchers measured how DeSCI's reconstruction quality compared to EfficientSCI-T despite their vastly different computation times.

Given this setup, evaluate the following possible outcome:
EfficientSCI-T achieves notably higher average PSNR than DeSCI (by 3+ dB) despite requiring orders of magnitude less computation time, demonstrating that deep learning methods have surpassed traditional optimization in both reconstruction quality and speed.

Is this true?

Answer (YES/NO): NO